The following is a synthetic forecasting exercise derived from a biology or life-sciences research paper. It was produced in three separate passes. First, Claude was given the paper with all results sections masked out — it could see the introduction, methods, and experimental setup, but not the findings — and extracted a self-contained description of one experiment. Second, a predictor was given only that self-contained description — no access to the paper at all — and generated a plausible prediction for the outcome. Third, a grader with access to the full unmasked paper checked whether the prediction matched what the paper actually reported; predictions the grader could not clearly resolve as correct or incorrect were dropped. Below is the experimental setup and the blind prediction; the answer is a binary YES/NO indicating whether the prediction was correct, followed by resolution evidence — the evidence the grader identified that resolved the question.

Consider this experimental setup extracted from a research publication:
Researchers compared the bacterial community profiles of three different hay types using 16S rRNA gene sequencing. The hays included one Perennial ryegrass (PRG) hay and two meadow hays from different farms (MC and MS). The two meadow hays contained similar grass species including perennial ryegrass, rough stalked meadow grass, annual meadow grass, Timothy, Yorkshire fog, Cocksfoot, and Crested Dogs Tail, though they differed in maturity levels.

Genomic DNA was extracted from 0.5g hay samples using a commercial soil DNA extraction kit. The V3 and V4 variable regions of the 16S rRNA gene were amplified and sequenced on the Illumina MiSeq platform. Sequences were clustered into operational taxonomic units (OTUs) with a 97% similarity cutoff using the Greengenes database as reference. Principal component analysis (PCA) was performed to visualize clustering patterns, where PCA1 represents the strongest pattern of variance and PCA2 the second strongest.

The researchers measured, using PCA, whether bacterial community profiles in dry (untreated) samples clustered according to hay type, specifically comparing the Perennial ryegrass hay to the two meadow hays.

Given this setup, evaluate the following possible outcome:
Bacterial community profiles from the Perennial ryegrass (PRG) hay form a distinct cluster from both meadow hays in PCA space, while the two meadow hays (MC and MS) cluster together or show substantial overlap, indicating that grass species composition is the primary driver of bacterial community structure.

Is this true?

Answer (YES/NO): YES